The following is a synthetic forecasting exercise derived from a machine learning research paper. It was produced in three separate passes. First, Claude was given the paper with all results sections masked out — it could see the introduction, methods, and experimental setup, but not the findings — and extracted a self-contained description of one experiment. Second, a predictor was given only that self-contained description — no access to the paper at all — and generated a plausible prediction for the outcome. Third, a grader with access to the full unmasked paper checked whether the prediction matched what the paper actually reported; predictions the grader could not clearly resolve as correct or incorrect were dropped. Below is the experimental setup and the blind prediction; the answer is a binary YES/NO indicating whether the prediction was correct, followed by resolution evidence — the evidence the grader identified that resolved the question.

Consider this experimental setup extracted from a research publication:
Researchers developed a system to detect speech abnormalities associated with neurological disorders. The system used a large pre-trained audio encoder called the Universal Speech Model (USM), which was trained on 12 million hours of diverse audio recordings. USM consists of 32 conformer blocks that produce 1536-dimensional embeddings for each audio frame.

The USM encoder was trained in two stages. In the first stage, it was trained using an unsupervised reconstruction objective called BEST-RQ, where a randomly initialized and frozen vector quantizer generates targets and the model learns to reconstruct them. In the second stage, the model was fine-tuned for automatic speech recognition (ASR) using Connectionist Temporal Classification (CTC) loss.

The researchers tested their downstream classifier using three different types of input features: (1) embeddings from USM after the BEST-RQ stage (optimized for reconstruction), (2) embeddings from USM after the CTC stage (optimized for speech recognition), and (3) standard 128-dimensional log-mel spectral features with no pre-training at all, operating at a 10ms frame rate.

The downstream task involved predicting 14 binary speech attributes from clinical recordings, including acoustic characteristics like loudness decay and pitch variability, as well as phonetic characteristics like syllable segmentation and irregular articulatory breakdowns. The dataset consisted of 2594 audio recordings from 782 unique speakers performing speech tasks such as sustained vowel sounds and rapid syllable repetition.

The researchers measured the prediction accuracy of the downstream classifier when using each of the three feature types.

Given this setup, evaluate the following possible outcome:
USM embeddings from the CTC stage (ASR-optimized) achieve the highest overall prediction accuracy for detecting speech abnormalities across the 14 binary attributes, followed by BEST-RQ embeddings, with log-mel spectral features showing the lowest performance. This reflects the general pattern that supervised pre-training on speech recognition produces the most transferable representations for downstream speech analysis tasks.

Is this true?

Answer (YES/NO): YES